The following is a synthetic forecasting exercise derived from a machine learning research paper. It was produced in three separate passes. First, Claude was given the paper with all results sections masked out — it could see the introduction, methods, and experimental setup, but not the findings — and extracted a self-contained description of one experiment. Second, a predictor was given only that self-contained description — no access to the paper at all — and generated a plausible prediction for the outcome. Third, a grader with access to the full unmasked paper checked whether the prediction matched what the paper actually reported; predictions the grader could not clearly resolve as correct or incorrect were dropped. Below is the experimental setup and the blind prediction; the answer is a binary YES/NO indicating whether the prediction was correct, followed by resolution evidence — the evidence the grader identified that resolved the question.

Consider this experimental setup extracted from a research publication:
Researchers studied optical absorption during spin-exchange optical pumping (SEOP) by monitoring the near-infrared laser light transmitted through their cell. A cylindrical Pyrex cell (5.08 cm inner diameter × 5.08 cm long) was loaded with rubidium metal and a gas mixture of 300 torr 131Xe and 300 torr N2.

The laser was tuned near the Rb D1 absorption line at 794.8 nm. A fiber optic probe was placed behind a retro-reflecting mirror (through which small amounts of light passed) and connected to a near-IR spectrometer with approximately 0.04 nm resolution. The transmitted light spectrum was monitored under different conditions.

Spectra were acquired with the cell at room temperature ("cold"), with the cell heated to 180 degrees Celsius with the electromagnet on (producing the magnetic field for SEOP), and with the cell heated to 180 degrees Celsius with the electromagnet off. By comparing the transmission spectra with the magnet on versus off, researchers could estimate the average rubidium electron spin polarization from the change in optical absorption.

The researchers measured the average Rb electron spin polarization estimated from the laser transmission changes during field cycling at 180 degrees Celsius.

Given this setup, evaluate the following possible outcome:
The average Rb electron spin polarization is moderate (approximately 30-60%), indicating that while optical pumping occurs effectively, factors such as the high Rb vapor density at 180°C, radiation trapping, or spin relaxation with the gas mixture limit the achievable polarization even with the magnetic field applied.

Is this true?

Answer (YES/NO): NO